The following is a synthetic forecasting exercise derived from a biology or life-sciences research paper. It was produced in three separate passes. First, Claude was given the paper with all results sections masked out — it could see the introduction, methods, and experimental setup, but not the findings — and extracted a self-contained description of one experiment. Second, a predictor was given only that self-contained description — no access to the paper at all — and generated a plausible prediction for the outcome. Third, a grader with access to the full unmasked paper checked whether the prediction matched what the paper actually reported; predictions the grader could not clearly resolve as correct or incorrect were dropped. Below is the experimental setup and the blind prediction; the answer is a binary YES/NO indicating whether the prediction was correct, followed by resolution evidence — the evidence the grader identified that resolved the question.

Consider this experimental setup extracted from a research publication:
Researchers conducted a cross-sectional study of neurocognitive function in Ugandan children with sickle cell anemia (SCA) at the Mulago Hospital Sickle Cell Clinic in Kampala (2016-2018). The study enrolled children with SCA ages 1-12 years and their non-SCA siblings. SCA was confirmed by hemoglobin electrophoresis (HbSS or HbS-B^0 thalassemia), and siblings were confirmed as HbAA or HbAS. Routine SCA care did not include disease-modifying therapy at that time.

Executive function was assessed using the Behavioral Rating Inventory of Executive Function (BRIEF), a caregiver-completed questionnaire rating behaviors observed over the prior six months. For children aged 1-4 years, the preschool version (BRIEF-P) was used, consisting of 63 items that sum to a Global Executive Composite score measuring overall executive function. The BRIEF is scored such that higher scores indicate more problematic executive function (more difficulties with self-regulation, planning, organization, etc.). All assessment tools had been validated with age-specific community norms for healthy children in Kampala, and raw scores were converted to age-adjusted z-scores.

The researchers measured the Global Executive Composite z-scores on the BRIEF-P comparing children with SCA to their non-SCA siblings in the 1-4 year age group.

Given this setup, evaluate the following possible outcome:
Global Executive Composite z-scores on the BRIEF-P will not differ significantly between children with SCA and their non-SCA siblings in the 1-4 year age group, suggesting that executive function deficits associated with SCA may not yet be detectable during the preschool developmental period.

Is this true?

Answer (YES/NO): NO